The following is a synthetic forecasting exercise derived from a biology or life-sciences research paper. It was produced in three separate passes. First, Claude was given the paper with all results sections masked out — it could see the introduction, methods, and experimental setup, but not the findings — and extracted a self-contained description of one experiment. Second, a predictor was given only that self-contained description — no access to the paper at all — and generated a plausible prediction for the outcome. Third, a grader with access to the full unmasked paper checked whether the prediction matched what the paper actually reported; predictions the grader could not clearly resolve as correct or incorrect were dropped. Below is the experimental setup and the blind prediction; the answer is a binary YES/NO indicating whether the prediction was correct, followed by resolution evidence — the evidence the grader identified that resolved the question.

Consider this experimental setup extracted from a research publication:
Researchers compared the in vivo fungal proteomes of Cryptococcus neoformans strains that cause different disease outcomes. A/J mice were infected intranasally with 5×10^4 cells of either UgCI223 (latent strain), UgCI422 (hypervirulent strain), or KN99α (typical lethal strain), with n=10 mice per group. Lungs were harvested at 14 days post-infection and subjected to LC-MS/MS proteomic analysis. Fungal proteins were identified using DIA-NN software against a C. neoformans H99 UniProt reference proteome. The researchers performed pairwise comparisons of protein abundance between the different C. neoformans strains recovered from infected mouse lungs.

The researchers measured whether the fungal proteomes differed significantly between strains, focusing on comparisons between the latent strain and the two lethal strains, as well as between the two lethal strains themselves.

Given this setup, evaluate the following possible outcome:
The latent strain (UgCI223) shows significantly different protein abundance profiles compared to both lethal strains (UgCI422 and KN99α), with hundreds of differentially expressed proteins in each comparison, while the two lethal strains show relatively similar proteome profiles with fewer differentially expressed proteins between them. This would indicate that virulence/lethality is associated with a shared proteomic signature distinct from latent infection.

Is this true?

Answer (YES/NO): NO